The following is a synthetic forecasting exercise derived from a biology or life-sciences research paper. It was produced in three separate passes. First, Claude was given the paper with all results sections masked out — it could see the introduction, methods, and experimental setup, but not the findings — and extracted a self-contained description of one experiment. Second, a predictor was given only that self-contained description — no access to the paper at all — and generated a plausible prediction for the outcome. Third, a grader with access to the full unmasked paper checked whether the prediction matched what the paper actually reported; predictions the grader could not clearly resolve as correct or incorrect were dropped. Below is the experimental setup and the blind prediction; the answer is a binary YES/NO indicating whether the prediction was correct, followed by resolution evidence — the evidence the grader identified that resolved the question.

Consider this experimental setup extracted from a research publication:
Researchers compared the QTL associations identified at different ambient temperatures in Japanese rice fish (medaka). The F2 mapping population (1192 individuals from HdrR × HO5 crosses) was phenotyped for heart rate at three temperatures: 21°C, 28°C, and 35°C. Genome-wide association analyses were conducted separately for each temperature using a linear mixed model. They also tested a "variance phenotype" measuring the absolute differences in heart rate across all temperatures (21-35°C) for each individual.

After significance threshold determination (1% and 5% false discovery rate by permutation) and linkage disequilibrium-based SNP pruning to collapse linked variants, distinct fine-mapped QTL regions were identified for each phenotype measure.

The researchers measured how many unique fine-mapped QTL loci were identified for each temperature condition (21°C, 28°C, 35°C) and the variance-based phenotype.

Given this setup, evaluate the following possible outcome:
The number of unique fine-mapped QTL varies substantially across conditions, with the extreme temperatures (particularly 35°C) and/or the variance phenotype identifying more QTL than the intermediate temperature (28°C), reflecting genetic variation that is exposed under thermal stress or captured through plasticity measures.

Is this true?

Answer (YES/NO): NO